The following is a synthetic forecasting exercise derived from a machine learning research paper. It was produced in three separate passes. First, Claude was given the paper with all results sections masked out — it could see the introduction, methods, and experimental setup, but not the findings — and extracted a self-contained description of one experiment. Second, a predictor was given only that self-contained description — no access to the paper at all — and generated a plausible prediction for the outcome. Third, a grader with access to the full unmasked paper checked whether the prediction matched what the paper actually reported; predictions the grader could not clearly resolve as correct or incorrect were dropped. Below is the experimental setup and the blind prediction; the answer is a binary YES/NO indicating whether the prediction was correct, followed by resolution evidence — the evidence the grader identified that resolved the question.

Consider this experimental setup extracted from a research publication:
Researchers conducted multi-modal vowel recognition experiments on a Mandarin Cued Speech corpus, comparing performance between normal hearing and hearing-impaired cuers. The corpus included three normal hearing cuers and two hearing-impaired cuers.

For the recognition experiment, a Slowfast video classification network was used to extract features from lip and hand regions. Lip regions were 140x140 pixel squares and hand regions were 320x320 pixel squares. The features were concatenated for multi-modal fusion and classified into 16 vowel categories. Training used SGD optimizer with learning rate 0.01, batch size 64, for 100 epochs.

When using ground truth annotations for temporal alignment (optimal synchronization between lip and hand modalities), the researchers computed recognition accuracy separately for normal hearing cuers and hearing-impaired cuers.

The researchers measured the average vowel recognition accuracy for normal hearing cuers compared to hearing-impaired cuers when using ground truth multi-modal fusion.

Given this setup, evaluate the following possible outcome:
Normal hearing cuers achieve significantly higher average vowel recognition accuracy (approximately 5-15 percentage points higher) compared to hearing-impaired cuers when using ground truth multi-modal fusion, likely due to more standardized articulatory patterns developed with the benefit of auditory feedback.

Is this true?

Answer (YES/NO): NO